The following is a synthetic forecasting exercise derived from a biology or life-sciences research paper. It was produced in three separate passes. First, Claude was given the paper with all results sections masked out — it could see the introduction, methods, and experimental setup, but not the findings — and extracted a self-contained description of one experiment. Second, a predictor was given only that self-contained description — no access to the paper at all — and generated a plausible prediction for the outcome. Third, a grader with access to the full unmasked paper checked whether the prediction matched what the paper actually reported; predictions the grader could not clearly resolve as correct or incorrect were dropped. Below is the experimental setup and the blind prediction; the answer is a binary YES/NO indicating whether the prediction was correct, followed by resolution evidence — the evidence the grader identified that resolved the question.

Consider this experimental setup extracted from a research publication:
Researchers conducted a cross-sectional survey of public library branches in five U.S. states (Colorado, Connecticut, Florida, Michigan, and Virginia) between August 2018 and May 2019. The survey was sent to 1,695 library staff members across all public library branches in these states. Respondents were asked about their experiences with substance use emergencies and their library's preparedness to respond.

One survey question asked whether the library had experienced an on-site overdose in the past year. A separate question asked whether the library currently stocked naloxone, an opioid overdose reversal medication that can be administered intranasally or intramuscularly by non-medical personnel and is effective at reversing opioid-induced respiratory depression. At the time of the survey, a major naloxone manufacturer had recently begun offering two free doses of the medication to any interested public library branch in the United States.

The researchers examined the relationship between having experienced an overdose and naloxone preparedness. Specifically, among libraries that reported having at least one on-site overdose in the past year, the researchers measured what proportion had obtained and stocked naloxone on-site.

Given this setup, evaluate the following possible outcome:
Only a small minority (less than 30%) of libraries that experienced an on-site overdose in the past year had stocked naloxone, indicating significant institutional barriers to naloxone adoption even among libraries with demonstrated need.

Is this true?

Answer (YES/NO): YES